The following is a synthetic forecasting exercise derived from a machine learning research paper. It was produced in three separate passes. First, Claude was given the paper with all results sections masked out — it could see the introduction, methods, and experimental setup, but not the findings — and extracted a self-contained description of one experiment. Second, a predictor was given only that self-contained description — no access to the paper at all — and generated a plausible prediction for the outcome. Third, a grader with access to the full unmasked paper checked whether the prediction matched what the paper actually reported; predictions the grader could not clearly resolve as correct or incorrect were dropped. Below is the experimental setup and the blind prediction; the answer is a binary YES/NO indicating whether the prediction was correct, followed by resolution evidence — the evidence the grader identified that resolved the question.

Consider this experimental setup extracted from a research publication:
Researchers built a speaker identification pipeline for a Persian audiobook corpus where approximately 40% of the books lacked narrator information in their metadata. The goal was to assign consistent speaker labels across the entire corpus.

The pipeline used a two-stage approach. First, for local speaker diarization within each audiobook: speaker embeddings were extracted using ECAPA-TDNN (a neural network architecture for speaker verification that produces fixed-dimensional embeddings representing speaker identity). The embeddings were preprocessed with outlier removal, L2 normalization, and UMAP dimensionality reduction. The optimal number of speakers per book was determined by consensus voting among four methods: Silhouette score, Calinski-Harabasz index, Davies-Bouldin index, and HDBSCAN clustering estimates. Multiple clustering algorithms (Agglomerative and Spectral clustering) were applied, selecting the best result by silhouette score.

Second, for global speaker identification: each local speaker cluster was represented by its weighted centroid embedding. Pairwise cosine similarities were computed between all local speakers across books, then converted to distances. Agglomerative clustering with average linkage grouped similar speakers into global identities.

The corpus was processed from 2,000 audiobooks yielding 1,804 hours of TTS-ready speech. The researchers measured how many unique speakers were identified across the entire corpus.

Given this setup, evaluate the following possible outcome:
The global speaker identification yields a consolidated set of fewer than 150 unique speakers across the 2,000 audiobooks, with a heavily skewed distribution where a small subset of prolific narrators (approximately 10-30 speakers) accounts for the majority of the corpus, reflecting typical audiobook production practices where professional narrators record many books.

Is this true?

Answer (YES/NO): NO